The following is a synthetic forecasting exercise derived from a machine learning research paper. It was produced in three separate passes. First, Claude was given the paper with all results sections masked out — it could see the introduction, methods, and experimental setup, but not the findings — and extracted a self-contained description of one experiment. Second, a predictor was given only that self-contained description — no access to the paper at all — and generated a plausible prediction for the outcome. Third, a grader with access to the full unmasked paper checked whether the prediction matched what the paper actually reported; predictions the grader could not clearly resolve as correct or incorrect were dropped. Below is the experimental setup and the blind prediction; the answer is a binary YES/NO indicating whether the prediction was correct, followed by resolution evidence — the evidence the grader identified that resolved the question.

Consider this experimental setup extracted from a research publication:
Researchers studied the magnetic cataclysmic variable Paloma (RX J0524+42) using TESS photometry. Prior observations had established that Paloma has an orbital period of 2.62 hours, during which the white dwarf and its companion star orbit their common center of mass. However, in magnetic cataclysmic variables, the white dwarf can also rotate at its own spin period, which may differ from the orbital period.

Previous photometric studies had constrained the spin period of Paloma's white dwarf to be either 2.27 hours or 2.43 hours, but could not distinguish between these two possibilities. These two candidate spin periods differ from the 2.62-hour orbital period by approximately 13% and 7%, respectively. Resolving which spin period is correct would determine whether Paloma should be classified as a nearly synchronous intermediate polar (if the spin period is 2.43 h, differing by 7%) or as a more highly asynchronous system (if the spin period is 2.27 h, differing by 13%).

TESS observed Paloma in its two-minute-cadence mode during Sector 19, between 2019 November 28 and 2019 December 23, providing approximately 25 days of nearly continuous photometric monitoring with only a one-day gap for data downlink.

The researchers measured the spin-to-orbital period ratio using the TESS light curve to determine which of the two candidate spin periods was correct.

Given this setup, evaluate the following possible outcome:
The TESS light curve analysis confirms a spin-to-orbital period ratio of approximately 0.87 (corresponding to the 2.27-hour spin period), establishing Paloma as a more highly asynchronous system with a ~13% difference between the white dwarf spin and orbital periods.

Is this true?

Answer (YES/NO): YES